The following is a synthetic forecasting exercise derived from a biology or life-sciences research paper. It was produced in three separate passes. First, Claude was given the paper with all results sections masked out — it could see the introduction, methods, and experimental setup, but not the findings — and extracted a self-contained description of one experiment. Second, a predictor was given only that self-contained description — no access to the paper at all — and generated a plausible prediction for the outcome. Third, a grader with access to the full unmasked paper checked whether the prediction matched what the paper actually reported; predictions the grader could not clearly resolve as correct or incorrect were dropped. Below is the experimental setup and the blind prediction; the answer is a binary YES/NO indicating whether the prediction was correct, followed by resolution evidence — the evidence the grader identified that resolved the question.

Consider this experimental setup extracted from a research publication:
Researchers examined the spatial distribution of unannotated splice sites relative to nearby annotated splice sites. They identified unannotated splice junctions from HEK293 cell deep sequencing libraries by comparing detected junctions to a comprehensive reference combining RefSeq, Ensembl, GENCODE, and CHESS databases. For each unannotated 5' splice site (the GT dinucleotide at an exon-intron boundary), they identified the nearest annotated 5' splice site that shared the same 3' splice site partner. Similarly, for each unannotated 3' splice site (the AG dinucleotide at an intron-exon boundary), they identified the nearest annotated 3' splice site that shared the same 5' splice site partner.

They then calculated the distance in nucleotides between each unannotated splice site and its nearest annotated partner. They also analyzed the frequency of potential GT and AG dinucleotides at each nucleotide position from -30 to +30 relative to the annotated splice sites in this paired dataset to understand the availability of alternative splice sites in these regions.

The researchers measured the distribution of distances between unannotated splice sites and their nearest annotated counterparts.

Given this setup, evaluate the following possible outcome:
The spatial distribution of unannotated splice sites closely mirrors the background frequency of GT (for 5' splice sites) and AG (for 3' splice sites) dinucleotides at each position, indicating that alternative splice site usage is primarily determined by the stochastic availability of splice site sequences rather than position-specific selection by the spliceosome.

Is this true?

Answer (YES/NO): YES